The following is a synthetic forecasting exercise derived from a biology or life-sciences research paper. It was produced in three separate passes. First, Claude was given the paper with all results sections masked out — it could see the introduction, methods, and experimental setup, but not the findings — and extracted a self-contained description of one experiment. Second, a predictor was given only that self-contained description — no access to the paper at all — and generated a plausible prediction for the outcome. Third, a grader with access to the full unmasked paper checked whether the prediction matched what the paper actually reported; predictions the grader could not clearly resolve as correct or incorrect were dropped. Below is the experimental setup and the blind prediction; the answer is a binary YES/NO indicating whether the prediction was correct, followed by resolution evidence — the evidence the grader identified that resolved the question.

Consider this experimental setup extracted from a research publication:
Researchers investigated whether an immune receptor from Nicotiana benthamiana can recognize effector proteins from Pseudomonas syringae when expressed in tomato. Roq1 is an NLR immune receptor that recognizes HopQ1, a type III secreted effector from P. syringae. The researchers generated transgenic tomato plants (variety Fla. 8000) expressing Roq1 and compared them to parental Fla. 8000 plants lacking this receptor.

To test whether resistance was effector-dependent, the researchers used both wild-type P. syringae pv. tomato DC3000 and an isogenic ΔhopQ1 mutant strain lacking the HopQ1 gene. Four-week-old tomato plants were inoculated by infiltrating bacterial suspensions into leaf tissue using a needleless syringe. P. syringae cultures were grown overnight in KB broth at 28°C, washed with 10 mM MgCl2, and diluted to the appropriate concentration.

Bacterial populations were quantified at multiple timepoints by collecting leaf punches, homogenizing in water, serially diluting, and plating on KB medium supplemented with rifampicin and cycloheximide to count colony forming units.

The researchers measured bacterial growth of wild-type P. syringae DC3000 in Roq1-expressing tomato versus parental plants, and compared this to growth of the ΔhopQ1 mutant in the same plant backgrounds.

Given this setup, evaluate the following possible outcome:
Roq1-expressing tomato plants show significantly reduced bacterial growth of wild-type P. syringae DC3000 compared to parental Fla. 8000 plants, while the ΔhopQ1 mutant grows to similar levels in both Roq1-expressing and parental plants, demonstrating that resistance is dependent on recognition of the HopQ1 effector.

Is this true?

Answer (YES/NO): YES